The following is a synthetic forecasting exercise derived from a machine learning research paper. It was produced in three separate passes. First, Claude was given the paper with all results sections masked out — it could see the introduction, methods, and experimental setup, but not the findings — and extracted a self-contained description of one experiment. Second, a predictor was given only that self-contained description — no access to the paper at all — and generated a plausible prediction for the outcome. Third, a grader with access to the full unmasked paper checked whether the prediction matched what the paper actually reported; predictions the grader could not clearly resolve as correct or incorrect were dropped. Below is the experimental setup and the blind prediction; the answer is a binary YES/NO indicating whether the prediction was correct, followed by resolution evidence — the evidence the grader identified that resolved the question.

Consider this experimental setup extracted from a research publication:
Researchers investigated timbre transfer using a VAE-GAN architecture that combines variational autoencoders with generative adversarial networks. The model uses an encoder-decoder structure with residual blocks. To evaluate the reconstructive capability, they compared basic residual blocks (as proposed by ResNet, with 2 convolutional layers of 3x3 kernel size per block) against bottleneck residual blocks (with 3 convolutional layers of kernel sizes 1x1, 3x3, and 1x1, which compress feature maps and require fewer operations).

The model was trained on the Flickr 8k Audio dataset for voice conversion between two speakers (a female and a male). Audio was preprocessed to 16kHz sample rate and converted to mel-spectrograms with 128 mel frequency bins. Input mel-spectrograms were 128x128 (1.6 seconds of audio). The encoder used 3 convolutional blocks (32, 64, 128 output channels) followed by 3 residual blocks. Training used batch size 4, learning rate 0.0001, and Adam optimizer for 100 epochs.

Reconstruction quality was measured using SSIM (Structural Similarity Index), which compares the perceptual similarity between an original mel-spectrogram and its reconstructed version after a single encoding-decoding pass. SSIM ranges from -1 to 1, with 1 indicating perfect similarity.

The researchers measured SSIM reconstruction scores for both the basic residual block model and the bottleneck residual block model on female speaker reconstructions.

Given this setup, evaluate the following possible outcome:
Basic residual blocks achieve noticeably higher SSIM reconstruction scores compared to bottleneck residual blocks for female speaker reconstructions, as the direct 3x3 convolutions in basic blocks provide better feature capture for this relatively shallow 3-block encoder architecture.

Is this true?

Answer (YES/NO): YES